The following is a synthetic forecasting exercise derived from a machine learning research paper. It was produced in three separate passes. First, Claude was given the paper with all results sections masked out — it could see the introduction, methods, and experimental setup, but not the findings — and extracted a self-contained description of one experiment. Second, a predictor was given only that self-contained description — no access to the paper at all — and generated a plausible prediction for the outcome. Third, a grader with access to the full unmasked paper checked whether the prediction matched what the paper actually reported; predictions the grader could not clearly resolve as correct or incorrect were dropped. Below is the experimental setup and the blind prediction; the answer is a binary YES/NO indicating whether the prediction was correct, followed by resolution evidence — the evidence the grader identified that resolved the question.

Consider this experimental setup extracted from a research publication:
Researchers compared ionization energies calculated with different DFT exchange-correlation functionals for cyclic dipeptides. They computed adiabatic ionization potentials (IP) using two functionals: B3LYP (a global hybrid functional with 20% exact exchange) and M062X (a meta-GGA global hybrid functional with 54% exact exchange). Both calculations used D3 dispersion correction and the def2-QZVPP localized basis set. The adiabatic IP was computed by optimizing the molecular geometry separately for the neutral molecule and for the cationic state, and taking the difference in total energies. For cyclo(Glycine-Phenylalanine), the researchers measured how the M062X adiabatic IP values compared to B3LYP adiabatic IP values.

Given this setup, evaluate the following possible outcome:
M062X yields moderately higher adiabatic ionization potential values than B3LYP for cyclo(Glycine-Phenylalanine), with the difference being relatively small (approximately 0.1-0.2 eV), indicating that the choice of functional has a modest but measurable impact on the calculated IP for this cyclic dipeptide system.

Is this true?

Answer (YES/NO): NO